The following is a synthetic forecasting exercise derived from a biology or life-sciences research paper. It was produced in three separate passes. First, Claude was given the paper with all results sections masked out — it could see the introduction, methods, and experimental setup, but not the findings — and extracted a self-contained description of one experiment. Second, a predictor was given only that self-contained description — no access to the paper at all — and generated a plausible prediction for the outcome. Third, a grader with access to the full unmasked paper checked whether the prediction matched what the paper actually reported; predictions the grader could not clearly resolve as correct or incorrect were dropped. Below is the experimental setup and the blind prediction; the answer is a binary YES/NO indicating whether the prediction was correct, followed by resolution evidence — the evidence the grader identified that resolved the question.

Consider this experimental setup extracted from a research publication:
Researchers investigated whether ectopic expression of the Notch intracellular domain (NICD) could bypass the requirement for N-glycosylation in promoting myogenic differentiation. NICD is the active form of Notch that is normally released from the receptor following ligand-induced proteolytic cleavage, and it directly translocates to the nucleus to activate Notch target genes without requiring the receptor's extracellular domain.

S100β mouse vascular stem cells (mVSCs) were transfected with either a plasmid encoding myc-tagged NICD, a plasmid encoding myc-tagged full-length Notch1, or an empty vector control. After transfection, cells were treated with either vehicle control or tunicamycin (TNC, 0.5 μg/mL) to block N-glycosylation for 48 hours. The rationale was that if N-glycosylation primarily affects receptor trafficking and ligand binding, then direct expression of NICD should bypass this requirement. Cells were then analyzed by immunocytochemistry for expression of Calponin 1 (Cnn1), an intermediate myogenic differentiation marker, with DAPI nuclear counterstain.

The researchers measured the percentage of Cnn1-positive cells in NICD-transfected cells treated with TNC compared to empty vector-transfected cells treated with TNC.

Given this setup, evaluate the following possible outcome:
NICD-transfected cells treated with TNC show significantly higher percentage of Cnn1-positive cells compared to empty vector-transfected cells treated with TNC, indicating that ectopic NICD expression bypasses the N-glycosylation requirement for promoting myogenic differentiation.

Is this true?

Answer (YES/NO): NO